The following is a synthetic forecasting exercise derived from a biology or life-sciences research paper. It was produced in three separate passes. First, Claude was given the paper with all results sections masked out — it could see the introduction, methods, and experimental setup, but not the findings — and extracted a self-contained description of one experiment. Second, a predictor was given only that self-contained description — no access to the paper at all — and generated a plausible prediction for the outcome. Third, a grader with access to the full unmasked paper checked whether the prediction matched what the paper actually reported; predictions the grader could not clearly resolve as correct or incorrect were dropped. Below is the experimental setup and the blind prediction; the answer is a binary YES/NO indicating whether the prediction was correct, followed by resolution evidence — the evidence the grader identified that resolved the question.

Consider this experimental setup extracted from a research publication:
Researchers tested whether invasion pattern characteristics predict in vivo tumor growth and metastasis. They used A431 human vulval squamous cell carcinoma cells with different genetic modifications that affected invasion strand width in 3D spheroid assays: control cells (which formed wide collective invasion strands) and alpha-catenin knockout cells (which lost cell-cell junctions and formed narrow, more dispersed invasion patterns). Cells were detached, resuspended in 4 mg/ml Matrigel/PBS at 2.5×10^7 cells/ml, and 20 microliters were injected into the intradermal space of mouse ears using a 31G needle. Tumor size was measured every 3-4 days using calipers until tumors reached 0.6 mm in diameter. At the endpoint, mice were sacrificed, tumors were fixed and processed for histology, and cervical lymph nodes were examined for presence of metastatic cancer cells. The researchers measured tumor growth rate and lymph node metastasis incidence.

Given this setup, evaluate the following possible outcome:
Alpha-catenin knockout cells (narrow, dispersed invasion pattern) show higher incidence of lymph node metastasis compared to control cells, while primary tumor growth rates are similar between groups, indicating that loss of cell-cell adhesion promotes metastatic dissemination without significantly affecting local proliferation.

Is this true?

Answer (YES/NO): NO